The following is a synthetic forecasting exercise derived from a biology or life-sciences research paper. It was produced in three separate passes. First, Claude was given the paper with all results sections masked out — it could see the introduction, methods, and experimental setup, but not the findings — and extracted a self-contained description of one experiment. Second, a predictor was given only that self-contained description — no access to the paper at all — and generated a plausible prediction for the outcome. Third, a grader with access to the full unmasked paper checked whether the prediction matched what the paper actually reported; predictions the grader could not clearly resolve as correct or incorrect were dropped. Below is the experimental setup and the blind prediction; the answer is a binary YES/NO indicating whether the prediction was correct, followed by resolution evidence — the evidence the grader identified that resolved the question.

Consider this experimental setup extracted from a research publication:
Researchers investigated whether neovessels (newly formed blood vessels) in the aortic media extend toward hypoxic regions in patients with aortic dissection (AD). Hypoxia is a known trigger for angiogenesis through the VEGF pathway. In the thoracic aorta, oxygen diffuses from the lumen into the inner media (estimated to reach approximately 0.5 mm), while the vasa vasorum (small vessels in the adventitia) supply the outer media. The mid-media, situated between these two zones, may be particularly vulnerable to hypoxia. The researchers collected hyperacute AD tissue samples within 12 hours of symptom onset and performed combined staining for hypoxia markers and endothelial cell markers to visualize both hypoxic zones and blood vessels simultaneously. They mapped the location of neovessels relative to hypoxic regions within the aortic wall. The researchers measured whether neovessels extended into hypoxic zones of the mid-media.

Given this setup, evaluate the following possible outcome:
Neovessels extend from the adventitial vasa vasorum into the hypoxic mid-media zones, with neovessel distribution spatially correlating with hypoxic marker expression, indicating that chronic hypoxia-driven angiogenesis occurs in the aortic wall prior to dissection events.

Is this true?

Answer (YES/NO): YES